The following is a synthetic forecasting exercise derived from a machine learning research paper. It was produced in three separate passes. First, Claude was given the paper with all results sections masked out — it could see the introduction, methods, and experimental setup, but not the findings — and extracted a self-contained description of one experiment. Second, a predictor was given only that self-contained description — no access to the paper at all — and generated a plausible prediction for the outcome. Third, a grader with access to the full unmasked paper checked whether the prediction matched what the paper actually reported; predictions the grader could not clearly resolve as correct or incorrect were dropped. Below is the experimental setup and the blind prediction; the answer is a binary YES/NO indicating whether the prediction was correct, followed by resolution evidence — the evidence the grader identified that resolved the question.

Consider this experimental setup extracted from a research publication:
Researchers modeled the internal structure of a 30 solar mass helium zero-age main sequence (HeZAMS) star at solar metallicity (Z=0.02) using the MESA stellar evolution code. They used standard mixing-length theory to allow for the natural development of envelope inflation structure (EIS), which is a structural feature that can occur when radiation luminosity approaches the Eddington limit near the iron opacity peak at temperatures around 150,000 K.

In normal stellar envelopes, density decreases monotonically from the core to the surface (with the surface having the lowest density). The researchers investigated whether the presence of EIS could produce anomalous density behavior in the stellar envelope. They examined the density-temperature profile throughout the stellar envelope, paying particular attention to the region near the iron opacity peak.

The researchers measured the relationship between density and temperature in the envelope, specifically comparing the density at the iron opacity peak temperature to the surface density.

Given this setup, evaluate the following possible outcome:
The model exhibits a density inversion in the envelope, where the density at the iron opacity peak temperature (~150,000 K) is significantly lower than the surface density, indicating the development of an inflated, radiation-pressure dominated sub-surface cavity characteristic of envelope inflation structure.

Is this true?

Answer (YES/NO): YES